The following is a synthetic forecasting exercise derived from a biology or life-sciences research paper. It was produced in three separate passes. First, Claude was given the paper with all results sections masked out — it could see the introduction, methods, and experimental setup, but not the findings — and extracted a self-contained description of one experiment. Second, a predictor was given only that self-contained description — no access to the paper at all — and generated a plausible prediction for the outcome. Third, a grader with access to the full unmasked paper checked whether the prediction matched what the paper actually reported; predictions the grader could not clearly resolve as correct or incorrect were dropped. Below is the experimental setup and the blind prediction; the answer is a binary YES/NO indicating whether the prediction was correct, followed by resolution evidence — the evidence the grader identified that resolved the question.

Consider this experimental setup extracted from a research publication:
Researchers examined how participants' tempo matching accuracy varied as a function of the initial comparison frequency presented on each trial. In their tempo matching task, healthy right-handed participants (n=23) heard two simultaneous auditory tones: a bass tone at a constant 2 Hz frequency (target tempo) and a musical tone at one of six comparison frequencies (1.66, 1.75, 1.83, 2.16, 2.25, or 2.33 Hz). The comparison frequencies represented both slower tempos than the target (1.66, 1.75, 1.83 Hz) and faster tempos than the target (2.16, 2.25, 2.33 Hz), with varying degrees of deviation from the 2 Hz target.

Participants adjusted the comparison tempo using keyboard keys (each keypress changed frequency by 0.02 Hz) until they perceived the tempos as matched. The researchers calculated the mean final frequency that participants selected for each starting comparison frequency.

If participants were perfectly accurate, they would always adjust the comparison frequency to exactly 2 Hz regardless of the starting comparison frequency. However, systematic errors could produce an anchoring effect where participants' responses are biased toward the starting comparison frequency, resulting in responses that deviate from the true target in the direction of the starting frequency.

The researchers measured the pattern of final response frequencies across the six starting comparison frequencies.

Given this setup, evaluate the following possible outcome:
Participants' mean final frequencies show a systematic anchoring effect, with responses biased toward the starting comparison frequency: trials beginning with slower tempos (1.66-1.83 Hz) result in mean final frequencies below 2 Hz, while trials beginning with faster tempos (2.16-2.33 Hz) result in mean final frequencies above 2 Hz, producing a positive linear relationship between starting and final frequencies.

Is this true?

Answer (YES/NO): YES